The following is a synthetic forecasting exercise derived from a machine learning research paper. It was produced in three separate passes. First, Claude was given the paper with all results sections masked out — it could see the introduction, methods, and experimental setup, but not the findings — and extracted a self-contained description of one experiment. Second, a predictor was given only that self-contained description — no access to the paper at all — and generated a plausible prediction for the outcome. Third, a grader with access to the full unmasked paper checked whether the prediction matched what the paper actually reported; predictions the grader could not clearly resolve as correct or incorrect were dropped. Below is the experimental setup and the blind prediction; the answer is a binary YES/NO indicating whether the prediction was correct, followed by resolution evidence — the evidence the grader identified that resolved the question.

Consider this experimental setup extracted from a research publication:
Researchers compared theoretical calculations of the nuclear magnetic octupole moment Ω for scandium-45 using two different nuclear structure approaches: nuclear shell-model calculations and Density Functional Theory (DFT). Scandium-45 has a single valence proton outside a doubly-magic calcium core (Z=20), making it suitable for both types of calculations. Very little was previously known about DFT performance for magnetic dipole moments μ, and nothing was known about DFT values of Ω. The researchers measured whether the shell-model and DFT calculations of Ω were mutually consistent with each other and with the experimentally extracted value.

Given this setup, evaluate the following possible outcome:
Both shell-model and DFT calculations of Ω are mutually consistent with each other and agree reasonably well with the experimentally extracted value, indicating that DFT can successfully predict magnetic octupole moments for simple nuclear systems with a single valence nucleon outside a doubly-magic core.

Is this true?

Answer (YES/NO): YES